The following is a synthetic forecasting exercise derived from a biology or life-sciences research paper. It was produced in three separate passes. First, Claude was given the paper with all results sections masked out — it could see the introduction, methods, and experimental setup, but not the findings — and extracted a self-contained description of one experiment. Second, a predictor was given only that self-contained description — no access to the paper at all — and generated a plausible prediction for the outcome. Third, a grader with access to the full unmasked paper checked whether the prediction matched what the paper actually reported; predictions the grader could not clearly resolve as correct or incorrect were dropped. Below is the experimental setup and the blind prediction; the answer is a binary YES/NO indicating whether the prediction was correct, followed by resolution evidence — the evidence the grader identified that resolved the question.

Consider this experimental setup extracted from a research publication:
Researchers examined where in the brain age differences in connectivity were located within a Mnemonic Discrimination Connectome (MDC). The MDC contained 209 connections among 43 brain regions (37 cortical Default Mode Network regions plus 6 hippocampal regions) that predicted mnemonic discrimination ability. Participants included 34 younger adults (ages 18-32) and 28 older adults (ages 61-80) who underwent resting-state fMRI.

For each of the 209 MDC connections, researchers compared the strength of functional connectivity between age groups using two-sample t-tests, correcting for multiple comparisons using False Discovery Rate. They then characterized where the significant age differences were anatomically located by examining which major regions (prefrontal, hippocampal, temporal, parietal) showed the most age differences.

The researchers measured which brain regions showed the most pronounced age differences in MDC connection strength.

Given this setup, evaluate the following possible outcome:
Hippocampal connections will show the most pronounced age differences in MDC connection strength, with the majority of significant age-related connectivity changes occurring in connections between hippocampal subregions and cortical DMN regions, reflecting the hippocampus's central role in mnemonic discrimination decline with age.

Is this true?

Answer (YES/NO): NO